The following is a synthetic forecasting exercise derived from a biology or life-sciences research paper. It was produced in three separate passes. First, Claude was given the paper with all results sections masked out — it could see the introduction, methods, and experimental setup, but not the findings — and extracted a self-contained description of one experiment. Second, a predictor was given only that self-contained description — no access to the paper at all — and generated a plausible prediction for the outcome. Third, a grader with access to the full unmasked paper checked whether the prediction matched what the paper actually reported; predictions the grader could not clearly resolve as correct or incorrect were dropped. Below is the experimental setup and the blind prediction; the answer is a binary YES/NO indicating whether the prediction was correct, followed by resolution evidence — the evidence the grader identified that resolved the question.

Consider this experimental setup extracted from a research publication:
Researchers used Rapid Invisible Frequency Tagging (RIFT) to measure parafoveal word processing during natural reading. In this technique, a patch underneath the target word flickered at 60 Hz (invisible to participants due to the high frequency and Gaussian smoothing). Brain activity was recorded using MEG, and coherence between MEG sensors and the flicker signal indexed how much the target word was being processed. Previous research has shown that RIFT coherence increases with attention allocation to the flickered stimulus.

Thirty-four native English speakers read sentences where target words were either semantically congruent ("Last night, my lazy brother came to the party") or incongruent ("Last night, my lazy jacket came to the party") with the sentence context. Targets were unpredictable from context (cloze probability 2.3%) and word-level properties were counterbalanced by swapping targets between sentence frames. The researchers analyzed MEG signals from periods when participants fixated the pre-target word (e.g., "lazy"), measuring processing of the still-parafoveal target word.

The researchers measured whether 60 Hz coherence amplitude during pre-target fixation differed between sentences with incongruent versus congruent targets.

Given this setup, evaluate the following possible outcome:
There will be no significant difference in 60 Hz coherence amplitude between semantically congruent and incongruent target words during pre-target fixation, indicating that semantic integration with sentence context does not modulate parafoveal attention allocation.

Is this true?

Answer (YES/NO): NO